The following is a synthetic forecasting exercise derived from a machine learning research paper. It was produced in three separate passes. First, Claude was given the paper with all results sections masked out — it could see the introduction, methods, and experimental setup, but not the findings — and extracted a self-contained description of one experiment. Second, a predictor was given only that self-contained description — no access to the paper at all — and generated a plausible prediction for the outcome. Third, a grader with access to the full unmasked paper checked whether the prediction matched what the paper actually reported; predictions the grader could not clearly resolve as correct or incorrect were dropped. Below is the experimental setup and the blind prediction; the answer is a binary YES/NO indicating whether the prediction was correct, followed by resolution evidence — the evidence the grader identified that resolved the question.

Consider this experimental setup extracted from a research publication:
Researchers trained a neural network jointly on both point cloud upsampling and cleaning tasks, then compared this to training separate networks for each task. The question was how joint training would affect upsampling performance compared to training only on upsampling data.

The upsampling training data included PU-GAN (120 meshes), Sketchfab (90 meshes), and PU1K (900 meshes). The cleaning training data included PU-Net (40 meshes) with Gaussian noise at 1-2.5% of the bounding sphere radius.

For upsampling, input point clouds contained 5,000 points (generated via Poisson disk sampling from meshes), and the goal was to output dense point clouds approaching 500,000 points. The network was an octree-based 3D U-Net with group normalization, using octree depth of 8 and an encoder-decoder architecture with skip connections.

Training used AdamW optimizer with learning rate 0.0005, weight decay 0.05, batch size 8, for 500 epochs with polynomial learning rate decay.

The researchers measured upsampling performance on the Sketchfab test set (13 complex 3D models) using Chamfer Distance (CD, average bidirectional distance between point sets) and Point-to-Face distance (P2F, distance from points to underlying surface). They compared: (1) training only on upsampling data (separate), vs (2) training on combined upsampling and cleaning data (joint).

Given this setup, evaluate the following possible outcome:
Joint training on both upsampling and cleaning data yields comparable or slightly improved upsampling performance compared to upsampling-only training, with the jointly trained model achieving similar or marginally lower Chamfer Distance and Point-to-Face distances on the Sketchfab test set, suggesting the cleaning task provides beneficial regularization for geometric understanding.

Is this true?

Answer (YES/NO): NO